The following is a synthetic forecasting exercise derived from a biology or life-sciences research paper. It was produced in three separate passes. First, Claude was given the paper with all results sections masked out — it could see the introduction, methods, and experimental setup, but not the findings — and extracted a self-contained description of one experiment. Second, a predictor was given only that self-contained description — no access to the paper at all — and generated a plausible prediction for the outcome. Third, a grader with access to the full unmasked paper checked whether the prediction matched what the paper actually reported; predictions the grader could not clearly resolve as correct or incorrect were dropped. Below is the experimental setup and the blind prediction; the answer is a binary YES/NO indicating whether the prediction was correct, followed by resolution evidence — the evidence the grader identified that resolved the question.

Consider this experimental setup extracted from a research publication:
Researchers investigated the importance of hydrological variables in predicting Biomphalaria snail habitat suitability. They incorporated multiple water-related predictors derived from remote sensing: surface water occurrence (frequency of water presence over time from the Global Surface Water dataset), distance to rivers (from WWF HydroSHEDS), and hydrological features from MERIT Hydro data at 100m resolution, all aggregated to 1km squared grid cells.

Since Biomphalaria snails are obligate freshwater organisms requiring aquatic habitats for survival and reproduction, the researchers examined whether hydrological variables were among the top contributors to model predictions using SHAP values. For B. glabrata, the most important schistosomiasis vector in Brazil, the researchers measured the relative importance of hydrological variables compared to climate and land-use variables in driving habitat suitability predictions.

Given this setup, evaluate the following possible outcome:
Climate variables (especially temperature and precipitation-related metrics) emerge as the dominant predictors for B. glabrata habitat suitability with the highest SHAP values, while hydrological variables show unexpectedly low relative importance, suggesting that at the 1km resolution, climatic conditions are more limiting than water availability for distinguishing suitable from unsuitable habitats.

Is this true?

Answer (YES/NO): YES